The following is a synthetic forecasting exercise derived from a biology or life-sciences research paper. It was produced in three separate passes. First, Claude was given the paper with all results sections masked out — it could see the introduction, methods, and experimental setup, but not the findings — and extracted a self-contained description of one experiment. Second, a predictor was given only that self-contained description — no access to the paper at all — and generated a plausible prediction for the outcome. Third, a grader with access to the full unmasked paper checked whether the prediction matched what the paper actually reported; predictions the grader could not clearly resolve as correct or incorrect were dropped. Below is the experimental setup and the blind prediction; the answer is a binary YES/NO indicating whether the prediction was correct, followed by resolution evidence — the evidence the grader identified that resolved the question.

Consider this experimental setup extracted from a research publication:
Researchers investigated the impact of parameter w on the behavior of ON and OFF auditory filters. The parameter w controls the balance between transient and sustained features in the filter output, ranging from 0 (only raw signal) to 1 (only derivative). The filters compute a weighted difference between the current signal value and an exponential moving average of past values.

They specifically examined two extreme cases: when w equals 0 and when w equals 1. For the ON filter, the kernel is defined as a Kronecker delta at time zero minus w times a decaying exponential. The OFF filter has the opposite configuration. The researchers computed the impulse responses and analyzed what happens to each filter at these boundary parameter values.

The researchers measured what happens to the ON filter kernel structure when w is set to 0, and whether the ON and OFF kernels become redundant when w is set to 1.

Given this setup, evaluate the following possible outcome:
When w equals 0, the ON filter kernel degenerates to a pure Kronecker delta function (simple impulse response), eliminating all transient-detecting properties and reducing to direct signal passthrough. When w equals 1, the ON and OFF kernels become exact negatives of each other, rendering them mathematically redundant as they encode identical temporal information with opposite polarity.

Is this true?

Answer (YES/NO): YES